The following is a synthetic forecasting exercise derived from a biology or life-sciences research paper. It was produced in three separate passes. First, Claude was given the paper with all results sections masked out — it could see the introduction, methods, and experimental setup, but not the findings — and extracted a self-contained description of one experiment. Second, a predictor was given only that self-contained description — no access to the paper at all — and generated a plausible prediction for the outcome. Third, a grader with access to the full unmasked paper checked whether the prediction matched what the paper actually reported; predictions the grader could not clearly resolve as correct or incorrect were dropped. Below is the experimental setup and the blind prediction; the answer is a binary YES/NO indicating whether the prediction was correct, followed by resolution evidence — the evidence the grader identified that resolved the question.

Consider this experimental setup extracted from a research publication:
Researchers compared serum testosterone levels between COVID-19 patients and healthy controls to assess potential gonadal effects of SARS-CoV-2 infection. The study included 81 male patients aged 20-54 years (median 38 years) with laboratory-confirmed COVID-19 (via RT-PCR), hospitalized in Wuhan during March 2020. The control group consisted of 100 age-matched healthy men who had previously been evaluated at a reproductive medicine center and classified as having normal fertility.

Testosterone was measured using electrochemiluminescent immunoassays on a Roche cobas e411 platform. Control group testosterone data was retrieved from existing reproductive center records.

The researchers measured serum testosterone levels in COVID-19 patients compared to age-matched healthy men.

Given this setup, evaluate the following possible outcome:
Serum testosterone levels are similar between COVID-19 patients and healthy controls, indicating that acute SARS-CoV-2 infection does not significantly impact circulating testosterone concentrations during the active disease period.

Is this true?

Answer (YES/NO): YES